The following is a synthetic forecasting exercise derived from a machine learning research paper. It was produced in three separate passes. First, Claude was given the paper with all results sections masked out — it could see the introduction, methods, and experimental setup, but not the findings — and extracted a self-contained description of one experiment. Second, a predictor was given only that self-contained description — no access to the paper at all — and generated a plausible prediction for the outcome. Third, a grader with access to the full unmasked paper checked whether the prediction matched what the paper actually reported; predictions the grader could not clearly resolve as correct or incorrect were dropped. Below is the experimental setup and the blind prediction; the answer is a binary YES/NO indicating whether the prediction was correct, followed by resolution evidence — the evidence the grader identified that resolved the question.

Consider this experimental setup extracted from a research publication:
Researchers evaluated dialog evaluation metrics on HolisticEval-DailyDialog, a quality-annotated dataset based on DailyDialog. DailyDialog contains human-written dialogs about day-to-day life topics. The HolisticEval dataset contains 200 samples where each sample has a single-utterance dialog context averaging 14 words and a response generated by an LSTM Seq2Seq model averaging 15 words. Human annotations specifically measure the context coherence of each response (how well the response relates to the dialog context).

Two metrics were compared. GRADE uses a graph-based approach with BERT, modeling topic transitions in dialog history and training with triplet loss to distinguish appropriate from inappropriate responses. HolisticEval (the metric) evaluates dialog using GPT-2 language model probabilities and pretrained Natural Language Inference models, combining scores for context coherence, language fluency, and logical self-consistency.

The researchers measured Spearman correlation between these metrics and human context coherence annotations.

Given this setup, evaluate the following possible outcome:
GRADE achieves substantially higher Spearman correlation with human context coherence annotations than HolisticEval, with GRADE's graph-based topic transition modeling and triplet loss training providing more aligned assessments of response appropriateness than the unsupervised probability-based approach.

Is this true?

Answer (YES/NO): NO